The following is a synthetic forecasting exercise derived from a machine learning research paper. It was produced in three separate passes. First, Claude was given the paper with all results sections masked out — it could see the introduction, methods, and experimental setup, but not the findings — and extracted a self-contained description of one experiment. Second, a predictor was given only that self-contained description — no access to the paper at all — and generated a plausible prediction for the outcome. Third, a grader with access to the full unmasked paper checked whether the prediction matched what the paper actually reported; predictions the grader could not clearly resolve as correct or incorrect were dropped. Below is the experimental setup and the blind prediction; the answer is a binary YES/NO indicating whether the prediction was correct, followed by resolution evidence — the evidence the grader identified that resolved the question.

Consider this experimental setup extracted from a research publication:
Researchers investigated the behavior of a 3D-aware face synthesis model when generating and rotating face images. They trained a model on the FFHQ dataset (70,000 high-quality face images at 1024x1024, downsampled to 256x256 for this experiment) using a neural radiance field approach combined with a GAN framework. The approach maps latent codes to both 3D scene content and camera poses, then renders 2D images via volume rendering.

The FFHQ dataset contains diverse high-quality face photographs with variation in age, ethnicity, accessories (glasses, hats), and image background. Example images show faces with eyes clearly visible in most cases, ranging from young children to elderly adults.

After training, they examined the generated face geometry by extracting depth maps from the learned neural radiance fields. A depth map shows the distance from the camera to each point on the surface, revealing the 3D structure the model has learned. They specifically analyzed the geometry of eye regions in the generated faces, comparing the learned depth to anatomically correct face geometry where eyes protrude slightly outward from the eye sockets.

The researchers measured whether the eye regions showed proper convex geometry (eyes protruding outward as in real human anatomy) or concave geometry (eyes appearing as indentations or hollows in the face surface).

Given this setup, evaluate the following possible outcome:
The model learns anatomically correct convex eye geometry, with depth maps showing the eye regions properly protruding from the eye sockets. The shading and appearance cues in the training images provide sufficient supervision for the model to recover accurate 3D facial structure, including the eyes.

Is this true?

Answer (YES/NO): NO